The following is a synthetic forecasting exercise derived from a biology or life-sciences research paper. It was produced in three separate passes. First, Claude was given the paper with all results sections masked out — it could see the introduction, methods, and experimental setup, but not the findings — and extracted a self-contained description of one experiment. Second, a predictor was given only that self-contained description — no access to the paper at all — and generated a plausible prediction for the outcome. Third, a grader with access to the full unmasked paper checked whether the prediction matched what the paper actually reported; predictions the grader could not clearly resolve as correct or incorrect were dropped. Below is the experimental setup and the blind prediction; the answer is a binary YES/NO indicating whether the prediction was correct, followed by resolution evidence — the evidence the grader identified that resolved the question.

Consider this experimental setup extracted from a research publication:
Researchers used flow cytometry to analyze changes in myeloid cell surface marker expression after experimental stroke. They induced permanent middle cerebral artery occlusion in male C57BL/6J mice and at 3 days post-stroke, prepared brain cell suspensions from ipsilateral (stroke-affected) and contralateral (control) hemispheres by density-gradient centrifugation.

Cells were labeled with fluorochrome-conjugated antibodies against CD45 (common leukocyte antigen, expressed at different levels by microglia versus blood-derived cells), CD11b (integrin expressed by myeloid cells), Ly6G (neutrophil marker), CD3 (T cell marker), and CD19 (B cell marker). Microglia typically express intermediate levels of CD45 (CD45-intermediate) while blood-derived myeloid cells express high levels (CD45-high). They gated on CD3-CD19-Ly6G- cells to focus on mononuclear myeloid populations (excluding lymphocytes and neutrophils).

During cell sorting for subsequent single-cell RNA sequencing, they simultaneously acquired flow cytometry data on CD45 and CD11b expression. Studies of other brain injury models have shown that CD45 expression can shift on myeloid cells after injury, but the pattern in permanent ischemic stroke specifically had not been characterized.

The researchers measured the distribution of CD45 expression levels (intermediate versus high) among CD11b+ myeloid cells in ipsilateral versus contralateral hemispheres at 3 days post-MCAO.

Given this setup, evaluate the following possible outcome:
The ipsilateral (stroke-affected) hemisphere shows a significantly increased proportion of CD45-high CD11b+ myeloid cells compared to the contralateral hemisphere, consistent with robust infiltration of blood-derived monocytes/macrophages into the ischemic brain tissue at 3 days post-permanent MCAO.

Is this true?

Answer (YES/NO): YES